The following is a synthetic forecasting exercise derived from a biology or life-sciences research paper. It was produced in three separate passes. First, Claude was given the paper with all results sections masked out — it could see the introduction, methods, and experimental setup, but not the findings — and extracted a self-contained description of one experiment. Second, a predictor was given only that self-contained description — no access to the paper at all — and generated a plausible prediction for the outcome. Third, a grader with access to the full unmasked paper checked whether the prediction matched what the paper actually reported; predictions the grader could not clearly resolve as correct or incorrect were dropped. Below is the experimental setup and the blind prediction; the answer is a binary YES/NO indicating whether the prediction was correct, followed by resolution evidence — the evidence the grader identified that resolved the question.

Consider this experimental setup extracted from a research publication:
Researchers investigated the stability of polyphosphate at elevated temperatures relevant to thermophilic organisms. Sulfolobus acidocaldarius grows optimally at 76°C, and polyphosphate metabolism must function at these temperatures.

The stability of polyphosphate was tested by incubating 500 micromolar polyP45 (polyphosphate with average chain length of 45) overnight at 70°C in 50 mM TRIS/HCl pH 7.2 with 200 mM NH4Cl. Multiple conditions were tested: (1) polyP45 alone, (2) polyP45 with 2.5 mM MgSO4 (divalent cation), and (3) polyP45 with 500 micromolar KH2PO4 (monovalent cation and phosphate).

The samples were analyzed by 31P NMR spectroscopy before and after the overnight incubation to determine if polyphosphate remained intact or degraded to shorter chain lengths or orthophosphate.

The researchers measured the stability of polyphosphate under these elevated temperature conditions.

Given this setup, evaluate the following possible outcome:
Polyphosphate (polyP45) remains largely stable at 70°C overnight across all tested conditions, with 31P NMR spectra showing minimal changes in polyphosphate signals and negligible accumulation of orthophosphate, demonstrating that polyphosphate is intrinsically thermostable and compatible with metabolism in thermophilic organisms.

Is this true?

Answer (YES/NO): NO